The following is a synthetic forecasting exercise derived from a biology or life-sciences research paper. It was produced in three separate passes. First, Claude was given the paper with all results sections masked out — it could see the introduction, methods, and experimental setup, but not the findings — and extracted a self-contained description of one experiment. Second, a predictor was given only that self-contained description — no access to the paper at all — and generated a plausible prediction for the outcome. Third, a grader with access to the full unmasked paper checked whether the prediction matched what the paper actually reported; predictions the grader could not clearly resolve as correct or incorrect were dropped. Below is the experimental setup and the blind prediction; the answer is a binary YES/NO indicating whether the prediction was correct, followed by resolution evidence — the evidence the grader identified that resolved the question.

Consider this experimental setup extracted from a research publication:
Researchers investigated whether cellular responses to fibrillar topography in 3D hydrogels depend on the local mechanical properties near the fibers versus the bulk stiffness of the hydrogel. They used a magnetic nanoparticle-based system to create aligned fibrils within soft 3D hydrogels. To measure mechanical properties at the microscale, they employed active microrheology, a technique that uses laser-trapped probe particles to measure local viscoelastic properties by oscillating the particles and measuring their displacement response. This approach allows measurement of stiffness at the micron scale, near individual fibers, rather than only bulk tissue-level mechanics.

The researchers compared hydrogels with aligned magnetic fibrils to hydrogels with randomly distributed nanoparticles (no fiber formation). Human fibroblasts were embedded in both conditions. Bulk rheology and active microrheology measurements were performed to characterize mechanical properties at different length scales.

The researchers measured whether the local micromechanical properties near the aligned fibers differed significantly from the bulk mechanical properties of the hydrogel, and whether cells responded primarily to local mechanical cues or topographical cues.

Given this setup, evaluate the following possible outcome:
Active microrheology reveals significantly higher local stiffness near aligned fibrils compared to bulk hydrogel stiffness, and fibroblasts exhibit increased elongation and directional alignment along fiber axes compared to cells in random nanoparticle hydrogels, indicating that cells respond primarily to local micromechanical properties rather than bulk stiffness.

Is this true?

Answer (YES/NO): NO